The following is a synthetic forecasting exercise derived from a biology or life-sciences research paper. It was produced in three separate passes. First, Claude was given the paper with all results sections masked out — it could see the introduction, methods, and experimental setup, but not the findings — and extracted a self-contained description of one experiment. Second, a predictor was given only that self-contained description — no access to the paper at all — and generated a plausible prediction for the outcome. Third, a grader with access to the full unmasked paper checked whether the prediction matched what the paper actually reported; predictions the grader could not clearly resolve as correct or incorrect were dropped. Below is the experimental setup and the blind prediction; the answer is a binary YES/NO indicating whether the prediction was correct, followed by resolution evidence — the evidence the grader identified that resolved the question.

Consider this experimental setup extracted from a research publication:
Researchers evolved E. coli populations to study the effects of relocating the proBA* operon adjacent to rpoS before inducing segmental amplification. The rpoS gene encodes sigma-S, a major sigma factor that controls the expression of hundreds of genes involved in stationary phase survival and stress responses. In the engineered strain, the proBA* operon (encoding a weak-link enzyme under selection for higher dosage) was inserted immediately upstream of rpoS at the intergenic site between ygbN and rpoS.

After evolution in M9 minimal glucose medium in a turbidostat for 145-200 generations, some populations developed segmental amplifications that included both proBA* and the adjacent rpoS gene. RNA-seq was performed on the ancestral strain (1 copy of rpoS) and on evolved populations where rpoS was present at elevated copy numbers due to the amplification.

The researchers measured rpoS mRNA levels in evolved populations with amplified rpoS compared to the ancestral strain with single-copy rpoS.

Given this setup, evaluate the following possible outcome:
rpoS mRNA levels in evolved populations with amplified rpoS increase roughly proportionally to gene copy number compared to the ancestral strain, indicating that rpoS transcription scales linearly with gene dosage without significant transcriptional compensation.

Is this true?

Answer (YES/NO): NO